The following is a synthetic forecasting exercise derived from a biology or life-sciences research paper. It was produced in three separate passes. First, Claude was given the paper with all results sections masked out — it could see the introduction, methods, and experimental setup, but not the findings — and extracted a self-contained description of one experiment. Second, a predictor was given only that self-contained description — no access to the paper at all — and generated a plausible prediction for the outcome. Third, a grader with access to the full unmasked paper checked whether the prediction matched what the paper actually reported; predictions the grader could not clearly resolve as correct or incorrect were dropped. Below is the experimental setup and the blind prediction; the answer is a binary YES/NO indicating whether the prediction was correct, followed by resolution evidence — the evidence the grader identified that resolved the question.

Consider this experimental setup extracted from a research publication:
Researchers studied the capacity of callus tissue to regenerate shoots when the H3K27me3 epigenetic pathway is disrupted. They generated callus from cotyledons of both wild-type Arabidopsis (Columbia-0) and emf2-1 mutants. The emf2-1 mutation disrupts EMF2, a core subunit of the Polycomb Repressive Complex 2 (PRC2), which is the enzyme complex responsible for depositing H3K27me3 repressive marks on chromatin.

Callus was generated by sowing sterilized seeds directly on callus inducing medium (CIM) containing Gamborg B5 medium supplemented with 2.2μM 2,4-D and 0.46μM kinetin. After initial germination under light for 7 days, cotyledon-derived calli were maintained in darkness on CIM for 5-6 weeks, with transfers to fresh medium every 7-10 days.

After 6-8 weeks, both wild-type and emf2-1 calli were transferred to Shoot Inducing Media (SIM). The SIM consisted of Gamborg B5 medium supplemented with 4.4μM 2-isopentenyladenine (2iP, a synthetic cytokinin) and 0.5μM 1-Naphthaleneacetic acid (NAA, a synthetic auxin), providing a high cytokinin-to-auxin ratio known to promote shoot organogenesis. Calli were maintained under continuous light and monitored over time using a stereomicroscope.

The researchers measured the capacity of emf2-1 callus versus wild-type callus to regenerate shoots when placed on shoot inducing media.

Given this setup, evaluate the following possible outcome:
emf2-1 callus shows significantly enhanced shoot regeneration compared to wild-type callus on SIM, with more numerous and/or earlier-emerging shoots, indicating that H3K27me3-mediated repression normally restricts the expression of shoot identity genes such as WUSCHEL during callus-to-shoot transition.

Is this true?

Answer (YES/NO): NO